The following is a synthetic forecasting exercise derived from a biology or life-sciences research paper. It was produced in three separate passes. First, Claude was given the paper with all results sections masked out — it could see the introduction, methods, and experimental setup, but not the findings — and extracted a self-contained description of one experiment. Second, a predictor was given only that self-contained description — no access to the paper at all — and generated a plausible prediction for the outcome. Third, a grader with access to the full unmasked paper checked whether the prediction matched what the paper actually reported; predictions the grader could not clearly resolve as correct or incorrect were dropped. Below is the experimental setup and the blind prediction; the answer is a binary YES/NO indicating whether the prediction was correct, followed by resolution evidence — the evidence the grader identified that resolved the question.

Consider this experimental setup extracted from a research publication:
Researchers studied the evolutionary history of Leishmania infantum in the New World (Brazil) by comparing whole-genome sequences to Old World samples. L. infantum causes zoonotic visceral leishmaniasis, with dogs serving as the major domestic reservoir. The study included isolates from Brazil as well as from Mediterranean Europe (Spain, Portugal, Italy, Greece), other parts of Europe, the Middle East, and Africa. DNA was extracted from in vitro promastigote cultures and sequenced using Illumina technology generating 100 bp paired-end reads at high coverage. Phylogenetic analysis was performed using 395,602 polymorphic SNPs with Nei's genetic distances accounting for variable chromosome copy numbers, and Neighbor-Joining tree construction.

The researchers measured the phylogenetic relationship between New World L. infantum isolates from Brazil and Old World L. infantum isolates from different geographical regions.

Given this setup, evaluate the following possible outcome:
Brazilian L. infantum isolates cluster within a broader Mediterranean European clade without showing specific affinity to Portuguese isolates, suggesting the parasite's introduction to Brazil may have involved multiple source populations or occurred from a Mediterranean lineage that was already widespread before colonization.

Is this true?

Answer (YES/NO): YES